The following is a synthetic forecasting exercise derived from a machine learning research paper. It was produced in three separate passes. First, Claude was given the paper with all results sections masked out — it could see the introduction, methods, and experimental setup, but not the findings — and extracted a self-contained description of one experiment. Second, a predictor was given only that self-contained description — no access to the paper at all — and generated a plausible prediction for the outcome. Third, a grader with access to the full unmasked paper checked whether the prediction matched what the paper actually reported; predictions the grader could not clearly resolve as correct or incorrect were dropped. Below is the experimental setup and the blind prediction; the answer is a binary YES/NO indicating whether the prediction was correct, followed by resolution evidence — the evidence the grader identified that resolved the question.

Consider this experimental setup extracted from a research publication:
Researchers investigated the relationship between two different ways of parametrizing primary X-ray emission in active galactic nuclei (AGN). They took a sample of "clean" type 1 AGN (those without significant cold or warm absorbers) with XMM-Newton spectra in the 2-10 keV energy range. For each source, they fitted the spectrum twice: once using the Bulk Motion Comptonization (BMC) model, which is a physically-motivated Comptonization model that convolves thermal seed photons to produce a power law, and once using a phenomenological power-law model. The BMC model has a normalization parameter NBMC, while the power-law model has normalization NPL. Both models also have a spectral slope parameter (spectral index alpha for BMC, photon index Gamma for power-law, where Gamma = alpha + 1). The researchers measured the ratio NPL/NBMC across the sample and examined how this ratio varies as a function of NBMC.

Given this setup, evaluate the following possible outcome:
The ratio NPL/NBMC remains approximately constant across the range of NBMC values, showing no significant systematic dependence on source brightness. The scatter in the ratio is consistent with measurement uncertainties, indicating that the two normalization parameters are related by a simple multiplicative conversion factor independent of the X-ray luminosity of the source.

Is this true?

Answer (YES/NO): YES